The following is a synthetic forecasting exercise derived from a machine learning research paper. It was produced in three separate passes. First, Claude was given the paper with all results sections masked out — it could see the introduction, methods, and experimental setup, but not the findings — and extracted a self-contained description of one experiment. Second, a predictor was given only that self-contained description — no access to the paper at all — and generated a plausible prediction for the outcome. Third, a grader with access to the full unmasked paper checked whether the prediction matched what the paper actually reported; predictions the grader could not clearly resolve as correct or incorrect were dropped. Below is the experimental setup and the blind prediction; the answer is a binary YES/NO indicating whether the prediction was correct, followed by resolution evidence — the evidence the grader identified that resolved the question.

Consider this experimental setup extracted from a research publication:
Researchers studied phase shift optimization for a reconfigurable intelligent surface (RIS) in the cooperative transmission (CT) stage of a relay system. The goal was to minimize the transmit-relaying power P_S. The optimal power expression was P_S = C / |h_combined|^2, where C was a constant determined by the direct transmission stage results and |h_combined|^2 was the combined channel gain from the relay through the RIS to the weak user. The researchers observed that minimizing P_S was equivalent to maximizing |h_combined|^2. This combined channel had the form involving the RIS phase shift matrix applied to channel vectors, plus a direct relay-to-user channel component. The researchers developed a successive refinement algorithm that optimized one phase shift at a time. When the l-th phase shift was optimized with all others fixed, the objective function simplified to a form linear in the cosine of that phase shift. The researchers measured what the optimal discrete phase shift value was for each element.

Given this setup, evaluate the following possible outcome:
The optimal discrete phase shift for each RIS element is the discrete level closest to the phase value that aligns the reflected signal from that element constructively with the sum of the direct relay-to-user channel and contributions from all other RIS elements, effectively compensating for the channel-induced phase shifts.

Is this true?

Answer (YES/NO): YES